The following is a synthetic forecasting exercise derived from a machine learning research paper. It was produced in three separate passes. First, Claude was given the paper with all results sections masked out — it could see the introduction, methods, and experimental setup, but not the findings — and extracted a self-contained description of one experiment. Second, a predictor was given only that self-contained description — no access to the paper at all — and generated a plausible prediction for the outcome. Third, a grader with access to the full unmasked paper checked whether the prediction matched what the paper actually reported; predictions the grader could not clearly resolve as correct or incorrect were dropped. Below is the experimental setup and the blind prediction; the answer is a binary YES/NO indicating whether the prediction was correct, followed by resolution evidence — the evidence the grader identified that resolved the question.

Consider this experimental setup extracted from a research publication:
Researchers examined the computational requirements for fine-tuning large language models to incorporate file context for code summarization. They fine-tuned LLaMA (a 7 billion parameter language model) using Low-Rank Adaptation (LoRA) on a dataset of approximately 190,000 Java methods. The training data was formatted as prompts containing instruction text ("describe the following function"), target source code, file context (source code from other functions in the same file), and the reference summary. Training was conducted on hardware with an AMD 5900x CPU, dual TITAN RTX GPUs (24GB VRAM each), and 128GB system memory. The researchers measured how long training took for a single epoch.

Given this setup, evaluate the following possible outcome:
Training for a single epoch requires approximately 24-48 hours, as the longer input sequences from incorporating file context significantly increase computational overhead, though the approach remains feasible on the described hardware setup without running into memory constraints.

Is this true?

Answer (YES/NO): NO